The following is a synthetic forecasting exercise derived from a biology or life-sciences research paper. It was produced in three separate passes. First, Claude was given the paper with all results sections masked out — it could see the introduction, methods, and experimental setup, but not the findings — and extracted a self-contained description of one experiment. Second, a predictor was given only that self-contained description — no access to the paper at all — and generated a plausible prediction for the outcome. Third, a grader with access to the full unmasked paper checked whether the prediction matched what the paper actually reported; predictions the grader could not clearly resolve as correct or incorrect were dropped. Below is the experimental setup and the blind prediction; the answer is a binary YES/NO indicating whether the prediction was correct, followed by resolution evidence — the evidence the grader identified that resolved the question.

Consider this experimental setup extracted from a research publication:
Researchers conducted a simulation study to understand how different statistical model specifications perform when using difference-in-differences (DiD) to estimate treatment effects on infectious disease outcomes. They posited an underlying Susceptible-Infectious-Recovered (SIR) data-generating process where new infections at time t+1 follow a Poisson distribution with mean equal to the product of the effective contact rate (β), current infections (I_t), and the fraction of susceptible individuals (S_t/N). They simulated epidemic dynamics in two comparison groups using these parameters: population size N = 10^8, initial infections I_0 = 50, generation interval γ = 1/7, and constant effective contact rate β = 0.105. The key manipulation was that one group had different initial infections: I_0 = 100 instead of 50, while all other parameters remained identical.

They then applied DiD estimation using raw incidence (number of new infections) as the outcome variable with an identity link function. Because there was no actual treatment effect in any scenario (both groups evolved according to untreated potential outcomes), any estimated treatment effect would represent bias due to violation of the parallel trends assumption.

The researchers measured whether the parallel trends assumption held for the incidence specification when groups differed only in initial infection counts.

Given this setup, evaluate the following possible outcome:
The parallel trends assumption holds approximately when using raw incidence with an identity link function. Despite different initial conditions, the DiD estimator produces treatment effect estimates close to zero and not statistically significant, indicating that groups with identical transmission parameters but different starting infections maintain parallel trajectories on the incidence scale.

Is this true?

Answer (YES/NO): NO